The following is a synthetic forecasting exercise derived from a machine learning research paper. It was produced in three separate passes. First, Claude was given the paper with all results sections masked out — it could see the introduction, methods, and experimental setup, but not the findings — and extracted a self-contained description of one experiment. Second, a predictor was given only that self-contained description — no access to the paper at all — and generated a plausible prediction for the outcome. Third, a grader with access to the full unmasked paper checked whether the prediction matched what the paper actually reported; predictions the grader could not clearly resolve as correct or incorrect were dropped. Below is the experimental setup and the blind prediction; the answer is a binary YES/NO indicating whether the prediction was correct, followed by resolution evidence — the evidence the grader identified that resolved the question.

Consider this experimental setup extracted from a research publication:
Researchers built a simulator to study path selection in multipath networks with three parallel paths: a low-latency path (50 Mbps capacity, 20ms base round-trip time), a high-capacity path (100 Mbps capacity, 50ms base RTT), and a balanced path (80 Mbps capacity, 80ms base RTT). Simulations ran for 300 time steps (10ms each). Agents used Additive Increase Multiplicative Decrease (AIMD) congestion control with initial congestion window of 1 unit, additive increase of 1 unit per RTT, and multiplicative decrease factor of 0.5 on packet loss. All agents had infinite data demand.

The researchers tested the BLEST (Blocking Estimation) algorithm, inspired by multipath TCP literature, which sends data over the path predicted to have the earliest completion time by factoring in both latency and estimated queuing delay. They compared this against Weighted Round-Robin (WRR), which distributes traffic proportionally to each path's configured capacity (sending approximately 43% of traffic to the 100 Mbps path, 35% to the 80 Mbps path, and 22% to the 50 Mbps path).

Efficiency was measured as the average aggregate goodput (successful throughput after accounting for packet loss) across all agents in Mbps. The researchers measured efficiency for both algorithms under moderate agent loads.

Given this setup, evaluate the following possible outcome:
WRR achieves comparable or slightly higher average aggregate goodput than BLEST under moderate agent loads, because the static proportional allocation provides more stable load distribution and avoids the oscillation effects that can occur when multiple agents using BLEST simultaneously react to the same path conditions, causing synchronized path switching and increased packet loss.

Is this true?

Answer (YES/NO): NO